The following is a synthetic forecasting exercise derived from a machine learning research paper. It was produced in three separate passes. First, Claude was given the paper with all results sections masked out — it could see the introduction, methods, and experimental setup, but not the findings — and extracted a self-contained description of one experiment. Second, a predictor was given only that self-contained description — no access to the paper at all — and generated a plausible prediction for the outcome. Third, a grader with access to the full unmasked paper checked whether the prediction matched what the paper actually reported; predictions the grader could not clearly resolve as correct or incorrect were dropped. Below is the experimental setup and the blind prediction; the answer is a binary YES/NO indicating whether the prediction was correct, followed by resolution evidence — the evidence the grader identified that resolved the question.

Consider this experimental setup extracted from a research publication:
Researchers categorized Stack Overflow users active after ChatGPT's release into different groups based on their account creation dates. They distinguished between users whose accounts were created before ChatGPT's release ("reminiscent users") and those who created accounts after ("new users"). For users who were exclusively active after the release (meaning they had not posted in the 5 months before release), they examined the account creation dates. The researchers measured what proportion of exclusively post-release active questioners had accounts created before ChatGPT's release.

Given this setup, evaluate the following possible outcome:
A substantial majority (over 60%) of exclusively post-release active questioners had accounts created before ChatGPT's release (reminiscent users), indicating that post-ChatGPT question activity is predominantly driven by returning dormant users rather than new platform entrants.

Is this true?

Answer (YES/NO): YES